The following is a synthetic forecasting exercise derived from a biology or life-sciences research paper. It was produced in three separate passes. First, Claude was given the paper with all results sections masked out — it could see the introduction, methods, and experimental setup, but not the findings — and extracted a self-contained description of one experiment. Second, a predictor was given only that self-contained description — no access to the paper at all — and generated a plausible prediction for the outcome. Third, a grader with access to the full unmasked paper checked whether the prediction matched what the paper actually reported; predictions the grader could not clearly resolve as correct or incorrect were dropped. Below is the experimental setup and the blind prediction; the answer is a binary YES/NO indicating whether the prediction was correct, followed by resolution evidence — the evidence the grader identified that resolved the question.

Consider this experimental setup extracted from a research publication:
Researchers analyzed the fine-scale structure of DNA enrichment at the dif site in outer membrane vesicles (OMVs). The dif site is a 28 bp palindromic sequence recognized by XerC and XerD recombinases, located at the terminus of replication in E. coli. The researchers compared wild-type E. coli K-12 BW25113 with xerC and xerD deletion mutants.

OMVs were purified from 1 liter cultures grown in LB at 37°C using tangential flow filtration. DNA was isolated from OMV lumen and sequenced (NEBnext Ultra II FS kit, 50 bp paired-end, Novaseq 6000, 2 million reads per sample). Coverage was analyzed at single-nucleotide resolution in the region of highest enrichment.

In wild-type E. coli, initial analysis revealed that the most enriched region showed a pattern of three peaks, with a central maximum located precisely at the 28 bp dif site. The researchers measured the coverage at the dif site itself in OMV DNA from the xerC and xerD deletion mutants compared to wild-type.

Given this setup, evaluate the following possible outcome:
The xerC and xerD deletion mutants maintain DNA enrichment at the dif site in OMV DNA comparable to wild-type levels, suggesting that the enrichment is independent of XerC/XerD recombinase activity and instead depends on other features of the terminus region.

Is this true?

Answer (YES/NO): NO